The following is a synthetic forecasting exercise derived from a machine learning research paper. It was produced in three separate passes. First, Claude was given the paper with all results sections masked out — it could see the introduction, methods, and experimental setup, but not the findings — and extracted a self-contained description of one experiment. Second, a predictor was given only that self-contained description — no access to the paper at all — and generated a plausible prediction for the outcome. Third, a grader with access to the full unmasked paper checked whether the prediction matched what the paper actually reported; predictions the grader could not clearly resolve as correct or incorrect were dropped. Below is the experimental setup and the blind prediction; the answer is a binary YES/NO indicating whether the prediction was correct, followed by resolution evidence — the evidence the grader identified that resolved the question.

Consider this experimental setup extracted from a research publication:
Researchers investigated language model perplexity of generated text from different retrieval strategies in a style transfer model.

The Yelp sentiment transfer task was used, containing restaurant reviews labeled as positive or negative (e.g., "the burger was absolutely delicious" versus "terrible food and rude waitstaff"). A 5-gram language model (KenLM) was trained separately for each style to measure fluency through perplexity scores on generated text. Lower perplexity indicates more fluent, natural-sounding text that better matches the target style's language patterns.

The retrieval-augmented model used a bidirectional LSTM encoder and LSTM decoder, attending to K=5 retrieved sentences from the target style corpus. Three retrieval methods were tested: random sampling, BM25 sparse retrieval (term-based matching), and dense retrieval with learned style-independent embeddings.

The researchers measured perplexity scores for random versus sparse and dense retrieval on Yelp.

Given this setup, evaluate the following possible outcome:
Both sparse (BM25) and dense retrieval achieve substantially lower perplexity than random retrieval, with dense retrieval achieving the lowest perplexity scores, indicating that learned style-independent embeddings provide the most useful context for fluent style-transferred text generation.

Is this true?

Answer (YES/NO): NO